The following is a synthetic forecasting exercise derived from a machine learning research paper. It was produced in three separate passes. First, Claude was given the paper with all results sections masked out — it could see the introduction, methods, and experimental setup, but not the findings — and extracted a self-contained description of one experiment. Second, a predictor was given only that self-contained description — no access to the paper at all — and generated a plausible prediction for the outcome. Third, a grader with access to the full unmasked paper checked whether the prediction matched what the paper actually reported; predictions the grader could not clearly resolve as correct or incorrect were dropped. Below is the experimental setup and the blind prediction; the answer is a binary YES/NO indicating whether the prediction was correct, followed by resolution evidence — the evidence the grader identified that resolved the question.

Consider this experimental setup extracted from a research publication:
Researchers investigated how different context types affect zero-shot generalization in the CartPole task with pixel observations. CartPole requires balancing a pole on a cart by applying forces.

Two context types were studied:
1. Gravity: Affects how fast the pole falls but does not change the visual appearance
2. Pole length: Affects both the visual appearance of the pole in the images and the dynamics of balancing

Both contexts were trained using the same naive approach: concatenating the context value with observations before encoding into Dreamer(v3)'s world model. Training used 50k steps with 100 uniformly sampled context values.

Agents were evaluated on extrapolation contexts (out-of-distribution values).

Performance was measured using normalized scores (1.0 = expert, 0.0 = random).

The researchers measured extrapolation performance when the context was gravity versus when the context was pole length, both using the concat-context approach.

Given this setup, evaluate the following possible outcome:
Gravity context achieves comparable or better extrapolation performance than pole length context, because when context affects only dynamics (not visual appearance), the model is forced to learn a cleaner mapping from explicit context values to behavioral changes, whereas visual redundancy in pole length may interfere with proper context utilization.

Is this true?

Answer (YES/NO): YES